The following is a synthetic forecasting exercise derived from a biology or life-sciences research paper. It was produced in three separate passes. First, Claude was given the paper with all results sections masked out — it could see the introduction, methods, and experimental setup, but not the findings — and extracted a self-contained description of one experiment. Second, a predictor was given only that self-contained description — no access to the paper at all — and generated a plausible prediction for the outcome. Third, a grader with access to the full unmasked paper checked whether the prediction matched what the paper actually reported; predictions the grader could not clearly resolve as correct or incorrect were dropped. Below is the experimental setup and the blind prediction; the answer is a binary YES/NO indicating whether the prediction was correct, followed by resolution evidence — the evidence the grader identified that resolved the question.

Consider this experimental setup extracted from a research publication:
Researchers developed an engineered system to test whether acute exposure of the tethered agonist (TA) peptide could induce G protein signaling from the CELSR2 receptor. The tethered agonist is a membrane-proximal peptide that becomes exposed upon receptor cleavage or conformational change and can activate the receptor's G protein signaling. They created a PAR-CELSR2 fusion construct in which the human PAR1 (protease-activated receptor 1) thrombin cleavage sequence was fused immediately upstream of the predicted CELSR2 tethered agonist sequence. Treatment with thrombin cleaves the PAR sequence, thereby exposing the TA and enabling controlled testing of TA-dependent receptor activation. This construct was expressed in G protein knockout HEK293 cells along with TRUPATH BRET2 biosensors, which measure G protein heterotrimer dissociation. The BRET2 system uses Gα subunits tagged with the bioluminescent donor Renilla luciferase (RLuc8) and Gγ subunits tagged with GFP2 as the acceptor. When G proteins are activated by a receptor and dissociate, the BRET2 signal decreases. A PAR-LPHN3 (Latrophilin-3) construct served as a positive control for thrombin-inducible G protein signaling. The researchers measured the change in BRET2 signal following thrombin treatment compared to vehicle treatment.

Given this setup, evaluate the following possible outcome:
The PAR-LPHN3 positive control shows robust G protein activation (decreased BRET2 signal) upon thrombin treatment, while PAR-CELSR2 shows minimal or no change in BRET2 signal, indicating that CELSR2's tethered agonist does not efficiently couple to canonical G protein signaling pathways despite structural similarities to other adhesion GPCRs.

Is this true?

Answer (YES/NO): YES